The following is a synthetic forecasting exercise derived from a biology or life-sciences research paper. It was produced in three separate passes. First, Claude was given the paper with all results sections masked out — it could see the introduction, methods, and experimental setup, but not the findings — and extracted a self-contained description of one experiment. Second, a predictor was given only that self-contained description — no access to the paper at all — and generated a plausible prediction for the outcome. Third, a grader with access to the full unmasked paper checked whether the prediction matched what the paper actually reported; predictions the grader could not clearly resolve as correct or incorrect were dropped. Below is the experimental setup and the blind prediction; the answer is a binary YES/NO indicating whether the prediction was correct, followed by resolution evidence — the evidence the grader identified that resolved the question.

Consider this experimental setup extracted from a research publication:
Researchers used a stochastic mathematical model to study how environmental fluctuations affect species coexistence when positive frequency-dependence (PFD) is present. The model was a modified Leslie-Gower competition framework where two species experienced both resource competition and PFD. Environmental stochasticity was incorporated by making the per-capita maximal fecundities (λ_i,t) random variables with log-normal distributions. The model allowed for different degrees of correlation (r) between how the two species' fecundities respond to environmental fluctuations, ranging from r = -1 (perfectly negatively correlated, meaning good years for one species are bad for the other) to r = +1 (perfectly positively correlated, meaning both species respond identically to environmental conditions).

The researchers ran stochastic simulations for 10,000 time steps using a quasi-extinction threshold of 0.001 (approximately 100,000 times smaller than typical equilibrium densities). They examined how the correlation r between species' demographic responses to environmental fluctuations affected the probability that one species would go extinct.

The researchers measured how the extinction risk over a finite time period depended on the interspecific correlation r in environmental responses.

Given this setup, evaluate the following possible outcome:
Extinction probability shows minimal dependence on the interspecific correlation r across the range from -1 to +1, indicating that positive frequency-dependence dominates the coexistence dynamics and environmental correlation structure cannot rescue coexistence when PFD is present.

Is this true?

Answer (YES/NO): NO